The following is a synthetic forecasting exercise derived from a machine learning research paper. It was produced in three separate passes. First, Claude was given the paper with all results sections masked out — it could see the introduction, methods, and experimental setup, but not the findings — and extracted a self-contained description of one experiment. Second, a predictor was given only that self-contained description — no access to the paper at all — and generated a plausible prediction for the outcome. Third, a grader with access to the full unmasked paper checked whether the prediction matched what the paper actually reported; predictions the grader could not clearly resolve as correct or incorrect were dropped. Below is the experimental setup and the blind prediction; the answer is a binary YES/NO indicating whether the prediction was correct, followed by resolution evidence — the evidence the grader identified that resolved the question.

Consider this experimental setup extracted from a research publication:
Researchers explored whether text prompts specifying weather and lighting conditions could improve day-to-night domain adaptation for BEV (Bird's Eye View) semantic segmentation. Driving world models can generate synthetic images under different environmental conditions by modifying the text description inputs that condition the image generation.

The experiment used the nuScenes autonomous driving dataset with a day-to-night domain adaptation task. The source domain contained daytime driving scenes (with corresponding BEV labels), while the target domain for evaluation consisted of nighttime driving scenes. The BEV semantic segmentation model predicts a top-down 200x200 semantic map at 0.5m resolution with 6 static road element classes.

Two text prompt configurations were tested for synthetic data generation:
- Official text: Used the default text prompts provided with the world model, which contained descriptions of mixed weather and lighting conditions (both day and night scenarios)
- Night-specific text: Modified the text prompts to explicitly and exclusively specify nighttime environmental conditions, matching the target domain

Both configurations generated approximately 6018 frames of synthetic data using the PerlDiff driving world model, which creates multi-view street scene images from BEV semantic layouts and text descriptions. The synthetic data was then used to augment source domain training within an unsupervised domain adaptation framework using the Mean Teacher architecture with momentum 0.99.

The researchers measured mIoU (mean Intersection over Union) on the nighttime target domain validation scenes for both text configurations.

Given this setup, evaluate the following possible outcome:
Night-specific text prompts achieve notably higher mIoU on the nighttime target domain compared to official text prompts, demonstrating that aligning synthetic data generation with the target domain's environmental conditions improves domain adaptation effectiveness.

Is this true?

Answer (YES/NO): YES